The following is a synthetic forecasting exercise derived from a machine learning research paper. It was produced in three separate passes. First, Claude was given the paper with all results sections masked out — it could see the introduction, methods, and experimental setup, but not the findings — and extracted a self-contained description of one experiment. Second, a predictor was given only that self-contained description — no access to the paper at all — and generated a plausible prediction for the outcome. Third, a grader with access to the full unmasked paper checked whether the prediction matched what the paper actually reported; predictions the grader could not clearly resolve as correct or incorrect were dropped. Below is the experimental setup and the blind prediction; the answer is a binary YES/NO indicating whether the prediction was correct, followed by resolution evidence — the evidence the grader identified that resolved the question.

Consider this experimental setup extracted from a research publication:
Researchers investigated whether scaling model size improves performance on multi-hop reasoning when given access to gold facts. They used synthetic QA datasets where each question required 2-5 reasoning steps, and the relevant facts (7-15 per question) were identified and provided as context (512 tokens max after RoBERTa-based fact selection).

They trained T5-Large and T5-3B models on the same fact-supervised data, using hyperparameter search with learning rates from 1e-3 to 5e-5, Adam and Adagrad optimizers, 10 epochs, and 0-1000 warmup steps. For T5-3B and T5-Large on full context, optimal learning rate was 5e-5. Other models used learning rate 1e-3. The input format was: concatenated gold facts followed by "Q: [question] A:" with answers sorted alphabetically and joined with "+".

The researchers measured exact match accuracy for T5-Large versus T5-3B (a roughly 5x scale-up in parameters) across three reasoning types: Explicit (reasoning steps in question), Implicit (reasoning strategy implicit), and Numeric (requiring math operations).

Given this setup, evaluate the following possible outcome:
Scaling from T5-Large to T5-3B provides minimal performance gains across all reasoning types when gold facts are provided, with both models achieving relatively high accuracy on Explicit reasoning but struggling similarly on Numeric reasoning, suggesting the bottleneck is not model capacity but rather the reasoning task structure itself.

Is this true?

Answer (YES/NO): NO